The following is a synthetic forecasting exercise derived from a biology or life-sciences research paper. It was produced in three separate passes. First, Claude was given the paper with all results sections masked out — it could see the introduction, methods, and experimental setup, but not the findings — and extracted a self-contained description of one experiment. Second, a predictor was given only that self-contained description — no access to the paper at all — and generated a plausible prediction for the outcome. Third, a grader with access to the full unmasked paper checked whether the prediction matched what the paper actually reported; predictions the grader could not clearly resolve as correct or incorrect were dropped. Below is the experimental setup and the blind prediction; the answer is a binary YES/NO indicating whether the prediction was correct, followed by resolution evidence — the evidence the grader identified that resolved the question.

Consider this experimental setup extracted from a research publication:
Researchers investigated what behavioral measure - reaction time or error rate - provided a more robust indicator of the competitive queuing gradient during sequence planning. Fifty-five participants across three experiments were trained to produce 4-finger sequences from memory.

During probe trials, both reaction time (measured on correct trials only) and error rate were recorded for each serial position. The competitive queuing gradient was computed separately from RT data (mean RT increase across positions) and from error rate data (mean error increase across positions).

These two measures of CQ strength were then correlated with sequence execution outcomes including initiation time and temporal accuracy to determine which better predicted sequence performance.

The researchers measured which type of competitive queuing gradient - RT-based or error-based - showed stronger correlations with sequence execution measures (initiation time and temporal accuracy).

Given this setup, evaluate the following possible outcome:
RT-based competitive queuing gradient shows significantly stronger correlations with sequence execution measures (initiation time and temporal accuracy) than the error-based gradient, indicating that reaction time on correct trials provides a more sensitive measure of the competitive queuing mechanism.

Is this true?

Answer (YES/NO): NO